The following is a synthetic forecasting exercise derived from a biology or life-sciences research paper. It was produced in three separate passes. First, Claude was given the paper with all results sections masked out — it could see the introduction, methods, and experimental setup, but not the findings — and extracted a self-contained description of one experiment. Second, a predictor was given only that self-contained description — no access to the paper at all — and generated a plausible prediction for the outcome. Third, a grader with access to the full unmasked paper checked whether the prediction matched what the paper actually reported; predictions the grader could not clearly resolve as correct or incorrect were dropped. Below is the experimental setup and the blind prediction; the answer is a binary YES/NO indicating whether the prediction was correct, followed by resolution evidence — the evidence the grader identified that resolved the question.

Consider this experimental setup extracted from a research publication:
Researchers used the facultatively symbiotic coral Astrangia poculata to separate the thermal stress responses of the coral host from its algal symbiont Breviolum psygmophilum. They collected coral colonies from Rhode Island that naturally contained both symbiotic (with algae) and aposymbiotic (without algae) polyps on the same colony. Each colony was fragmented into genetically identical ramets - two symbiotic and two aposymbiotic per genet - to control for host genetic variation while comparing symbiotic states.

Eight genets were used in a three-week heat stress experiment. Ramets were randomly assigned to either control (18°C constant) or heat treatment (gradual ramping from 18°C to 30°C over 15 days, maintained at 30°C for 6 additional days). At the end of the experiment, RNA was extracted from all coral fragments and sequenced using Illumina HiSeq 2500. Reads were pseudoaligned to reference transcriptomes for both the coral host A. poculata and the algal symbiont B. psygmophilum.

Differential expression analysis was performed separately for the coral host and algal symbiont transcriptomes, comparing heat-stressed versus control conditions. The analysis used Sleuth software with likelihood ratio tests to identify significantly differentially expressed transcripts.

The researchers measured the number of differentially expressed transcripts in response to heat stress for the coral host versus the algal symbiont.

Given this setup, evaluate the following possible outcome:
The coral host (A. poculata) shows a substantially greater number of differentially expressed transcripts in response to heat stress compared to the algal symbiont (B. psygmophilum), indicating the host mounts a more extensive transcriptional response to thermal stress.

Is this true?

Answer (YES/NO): NO